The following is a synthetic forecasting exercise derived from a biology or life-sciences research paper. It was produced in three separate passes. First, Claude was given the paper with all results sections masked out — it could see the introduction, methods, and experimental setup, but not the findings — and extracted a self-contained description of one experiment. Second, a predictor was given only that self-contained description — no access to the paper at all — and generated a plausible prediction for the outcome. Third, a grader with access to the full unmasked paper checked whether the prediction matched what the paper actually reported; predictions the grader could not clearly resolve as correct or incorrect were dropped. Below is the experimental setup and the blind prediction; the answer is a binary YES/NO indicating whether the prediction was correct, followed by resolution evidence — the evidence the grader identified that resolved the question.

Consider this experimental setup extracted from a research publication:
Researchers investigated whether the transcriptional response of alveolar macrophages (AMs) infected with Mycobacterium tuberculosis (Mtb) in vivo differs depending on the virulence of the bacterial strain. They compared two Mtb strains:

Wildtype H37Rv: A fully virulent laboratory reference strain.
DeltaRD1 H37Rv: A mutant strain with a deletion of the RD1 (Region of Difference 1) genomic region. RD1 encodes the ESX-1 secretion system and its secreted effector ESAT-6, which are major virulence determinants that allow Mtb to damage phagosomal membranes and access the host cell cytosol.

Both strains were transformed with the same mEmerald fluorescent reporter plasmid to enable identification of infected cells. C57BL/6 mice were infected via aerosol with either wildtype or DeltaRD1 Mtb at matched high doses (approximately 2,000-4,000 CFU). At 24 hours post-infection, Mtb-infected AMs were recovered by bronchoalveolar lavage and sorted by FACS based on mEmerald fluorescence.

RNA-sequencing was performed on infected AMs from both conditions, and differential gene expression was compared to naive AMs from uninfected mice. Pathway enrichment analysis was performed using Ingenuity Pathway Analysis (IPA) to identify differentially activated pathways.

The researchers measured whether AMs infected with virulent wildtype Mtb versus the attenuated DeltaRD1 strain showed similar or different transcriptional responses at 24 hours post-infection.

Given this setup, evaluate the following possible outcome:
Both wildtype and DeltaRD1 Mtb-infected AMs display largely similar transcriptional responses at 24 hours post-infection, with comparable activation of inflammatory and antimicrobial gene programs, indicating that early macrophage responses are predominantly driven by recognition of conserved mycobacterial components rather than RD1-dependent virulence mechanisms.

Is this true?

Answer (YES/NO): NO